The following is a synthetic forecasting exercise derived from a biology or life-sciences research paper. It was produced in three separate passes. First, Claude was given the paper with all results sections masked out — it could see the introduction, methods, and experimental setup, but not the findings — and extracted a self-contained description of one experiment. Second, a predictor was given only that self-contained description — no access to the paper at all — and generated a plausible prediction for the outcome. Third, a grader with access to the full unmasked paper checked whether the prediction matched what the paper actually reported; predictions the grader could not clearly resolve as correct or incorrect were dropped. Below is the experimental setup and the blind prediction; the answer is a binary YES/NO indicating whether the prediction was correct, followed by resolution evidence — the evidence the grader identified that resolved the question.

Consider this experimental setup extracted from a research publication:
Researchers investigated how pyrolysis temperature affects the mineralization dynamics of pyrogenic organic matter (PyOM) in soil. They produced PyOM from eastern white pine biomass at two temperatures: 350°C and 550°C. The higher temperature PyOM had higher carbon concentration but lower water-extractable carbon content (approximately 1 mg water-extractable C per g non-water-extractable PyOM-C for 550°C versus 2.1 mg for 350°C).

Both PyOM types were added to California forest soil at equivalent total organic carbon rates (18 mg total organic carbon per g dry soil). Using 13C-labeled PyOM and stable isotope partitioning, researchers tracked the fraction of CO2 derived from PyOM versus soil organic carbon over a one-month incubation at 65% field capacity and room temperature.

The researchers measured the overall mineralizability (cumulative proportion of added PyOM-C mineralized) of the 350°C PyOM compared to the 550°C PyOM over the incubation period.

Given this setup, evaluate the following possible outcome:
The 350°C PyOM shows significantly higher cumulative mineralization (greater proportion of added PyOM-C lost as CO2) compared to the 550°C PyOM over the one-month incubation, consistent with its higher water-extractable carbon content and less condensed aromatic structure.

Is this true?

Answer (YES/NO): YES